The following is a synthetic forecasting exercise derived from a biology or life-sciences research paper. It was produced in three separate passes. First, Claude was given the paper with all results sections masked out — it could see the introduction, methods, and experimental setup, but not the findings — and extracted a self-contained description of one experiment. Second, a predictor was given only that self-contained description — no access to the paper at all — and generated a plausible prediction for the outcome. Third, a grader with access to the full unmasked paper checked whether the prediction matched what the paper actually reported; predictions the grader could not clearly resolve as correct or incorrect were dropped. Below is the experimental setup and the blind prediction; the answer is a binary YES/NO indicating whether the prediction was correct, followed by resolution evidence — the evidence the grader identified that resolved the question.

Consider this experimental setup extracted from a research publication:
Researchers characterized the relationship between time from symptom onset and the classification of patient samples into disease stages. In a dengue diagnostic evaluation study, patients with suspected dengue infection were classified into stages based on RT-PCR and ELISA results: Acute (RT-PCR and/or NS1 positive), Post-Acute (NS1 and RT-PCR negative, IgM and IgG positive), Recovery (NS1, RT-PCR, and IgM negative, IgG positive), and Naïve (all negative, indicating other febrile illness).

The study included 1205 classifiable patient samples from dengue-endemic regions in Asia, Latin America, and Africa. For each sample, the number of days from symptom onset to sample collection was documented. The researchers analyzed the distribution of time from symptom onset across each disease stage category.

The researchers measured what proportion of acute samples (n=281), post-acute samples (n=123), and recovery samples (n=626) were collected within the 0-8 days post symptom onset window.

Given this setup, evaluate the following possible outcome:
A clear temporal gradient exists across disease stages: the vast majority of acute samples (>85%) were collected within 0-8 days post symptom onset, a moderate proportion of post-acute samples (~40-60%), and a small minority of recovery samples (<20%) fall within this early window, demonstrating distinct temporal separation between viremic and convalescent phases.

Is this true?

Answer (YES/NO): NO